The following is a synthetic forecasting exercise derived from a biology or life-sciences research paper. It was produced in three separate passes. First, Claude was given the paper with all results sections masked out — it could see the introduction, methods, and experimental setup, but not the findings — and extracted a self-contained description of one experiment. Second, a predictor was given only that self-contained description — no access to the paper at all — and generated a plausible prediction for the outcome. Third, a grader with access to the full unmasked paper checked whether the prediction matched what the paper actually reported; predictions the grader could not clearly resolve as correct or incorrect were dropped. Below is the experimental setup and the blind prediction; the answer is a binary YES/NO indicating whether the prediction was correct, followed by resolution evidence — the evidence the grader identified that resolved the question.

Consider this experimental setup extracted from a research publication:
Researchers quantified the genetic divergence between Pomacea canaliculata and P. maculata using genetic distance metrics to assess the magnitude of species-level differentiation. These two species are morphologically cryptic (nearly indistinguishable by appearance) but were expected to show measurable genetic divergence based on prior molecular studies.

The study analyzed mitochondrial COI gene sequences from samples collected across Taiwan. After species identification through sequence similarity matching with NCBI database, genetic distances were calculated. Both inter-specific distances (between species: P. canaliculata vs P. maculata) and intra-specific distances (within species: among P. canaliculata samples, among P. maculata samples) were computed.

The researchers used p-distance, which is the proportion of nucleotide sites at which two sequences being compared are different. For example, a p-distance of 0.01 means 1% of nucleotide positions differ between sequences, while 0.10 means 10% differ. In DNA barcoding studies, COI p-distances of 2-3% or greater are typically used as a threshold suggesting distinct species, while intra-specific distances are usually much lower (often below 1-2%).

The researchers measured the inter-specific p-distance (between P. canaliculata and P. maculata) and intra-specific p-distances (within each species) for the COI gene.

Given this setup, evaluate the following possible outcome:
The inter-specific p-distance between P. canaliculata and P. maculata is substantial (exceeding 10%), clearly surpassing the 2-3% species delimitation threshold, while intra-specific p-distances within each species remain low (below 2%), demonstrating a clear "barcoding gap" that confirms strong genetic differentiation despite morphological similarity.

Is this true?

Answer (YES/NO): NO